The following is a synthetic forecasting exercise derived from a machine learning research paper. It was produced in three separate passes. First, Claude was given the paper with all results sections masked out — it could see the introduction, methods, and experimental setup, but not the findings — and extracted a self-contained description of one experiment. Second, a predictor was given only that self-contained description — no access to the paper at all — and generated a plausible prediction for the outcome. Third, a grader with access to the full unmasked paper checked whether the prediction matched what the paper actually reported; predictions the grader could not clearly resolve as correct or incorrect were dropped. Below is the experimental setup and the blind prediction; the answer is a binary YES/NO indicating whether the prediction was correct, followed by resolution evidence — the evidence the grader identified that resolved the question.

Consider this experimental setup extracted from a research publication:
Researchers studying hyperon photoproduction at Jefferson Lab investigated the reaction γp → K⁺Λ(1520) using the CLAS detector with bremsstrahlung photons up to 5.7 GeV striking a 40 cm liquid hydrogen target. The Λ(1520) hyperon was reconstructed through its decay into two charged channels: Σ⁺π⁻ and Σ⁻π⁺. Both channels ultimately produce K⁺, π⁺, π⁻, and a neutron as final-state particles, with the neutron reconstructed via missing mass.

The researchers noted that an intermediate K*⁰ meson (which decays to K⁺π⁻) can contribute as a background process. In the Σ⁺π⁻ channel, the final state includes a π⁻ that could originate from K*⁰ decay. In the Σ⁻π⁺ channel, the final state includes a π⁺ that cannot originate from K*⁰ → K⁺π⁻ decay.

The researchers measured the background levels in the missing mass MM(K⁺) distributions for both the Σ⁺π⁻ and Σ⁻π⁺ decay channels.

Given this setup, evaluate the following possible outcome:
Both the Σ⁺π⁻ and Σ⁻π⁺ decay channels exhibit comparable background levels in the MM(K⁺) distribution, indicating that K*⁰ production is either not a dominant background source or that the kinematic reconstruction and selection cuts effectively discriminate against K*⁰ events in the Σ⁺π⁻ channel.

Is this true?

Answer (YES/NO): NO